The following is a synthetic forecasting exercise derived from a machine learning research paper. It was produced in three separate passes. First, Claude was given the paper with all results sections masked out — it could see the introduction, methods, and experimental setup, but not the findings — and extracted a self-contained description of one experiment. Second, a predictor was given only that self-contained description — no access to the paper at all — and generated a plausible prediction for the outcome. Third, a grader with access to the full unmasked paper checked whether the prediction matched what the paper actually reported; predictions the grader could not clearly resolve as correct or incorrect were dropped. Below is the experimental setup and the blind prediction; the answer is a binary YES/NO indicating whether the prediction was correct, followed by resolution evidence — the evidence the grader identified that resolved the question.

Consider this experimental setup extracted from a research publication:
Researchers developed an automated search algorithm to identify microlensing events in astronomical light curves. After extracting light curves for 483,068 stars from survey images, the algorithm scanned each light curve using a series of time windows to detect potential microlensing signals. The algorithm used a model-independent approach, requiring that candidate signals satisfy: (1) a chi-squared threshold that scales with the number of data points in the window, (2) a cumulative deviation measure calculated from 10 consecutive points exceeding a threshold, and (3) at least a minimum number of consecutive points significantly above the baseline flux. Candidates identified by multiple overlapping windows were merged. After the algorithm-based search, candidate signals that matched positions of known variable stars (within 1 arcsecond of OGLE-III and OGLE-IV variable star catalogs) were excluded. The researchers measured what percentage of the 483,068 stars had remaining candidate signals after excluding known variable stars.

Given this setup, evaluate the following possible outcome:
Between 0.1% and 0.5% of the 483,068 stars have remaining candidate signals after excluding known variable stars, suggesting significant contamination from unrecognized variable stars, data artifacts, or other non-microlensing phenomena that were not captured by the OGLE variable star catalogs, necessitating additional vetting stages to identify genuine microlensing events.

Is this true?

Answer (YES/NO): NO